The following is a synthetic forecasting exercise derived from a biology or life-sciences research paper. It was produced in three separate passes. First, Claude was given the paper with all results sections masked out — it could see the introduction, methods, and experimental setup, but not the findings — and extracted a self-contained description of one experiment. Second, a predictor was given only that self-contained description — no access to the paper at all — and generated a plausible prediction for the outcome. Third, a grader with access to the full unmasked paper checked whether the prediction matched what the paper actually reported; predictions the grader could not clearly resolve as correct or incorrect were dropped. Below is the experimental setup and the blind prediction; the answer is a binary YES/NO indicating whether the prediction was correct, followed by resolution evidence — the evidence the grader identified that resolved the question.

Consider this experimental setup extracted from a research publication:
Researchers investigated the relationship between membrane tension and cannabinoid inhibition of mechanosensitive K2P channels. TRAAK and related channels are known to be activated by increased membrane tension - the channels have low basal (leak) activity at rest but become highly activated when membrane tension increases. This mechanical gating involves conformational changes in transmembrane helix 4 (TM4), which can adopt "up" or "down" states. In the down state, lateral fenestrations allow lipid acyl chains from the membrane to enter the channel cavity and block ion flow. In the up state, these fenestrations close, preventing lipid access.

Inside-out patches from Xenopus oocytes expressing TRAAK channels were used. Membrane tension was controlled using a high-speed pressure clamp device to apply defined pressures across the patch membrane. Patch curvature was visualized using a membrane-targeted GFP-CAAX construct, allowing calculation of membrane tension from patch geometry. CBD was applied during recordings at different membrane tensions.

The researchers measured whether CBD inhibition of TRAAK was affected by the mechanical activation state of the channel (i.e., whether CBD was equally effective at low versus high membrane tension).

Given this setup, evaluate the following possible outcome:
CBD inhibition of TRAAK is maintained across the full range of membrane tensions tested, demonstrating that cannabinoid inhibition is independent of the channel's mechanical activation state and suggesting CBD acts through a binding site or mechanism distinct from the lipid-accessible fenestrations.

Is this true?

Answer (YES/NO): NO